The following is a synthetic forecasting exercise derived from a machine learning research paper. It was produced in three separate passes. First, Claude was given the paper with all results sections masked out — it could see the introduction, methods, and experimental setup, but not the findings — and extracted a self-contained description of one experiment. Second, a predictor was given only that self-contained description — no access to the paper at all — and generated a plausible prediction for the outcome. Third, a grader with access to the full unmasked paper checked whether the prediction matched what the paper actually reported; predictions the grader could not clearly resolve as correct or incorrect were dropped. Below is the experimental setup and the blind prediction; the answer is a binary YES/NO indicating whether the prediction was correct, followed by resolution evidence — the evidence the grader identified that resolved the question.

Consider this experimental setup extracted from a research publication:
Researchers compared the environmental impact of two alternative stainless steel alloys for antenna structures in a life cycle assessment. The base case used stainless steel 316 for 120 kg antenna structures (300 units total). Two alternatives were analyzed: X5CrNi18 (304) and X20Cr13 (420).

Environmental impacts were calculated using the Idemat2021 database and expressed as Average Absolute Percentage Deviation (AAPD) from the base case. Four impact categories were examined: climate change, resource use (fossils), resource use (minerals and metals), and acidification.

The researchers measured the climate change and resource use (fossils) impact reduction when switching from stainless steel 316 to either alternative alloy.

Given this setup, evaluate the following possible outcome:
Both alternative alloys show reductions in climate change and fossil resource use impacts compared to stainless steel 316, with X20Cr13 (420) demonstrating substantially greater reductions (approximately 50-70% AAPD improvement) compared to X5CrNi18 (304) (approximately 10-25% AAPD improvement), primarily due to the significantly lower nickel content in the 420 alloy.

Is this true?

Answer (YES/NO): NO